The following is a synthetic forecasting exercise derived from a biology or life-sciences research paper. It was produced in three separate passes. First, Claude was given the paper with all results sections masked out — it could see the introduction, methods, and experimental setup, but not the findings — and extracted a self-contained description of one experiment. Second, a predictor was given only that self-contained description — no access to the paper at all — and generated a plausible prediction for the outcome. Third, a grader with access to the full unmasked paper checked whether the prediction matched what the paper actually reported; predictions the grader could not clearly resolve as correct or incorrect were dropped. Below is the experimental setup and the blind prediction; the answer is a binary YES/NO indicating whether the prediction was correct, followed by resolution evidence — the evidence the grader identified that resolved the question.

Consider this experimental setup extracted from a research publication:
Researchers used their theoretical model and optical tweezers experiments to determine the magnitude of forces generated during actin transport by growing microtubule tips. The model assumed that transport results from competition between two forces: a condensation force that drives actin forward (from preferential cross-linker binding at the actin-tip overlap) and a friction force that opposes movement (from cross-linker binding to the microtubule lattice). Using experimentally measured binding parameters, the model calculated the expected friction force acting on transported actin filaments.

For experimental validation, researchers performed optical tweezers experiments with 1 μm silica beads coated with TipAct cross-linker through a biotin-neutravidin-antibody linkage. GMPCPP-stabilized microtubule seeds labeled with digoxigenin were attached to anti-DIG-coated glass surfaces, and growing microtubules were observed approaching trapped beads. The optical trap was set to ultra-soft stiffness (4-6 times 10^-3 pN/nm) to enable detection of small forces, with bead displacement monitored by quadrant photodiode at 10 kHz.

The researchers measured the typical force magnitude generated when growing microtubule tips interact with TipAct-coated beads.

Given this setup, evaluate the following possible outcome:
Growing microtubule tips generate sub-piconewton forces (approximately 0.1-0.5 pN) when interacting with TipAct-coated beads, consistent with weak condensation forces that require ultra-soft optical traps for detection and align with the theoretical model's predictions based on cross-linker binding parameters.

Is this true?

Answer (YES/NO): YES